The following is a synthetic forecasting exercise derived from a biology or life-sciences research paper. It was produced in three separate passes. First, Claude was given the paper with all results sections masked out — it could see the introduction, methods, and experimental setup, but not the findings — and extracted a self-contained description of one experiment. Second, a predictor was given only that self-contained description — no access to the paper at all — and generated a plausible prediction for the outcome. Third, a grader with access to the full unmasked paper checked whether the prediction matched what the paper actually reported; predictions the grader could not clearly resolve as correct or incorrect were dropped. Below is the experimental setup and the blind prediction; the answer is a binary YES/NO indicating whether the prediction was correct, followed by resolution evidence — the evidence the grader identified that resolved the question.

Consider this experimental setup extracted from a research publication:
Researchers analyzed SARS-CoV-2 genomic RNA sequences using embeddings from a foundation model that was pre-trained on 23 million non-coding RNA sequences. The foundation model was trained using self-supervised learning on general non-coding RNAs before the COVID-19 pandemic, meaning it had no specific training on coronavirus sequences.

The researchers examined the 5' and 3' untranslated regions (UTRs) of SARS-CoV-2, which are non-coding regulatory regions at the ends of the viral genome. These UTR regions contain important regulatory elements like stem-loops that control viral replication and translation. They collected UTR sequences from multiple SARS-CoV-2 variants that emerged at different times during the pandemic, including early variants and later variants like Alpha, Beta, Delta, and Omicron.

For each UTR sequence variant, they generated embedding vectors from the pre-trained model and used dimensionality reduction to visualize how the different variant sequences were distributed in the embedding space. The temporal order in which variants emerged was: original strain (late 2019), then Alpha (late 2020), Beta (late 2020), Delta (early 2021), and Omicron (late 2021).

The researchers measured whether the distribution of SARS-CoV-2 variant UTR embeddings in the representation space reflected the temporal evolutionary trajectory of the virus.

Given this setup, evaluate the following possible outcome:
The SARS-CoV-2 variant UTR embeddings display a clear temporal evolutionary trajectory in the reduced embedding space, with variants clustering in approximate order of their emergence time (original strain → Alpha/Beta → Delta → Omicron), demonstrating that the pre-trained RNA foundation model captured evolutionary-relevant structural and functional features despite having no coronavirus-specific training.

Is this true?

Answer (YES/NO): NO